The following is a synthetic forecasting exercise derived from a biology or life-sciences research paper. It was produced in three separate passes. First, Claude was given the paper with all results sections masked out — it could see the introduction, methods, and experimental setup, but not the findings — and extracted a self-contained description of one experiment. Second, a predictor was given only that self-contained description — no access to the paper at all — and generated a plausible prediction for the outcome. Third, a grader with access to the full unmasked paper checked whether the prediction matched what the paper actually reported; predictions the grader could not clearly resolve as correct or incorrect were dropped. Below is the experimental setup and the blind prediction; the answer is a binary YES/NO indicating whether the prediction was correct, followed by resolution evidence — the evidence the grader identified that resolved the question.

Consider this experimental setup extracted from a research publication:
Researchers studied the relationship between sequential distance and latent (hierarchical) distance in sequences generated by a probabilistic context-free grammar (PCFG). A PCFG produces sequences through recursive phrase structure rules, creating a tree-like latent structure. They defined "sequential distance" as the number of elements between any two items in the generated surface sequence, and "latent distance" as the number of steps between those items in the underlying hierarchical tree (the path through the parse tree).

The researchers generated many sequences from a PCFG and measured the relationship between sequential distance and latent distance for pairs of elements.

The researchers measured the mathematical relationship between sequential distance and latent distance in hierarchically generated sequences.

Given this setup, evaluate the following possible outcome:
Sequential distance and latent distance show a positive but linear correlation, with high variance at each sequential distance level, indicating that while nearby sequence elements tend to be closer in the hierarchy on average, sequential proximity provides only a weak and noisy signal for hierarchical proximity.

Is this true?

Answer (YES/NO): NO